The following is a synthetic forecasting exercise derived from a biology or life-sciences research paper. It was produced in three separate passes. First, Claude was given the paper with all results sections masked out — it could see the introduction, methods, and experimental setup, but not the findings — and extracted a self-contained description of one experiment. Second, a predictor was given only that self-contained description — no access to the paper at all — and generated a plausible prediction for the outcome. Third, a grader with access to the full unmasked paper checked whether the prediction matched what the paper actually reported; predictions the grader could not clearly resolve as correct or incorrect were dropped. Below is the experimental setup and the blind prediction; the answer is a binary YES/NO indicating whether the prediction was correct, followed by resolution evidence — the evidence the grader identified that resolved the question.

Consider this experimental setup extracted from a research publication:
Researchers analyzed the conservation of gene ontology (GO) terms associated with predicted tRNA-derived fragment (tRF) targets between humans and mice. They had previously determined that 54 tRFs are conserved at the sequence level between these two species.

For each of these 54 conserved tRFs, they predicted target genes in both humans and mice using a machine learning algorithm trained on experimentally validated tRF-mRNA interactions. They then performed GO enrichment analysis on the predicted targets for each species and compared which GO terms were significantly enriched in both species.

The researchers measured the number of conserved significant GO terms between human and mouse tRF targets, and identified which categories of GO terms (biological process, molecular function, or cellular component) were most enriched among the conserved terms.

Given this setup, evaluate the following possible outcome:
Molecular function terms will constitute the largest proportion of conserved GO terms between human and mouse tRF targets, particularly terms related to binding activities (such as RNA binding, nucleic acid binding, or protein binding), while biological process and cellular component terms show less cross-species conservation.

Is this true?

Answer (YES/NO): NO